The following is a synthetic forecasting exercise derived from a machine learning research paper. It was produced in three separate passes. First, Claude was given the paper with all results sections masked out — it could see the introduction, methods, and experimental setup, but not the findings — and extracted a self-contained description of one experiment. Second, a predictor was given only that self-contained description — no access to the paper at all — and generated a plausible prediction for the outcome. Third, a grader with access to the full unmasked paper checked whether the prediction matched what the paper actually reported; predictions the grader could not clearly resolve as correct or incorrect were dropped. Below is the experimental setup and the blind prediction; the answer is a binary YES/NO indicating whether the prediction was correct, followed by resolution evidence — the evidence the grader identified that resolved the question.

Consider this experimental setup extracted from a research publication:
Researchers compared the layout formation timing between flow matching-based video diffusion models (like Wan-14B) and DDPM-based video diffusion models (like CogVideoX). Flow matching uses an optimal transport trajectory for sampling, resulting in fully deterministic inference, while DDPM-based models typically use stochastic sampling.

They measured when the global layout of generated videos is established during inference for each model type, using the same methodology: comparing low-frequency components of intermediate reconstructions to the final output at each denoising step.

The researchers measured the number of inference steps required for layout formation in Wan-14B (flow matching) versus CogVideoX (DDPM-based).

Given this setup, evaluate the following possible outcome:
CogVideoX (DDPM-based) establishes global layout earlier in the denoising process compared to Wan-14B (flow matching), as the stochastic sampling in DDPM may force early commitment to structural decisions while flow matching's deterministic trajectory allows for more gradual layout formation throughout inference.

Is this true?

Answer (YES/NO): NO